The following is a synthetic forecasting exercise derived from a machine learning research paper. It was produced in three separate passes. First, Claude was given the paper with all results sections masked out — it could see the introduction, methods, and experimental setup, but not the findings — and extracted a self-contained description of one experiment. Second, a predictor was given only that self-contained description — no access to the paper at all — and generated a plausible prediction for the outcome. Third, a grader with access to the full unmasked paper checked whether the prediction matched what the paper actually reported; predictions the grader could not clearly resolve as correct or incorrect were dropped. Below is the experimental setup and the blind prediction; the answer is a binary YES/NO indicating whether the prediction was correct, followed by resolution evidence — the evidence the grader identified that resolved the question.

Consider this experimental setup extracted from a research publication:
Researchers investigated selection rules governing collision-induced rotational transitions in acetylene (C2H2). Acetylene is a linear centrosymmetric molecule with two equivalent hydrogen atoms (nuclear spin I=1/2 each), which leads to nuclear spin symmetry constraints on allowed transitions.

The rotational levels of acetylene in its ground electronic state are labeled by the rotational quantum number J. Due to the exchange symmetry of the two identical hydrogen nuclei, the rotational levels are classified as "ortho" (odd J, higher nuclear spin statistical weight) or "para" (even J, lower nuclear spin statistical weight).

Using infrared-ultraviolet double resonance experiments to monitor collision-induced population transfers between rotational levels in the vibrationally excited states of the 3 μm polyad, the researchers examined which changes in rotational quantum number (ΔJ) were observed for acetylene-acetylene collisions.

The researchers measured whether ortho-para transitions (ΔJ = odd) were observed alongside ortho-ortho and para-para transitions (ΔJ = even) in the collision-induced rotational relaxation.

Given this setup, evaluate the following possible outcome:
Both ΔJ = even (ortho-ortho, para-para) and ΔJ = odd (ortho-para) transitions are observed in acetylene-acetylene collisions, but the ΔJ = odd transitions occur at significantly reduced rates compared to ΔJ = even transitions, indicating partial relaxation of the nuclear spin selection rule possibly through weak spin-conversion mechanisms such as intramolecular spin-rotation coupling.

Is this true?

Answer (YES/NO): NO